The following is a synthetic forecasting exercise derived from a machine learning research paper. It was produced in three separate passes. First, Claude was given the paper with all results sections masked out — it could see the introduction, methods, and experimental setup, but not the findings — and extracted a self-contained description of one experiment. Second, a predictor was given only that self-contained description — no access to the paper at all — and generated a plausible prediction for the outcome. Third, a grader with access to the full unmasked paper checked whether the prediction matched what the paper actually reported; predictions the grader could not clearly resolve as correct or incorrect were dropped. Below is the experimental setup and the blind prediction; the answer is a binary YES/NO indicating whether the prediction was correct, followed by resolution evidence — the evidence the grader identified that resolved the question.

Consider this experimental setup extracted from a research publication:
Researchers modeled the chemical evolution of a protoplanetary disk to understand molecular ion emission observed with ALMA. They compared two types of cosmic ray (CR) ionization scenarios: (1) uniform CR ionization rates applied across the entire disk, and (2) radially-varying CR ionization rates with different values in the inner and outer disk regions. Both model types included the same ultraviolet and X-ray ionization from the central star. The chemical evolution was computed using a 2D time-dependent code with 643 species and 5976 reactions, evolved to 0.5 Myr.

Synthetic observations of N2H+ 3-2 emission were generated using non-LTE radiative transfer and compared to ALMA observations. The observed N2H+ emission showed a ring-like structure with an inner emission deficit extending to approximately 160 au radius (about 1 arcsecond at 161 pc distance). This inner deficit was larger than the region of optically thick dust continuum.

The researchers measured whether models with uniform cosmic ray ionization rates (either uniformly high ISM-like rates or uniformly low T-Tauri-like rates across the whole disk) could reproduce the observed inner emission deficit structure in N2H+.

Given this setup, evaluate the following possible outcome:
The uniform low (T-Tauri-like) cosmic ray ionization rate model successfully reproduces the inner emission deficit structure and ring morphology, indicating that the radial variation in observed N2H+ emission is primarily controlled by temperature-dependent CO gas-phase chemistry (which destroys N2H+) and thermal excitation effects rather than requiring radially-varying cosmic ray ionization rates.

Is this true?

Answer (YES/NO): NO